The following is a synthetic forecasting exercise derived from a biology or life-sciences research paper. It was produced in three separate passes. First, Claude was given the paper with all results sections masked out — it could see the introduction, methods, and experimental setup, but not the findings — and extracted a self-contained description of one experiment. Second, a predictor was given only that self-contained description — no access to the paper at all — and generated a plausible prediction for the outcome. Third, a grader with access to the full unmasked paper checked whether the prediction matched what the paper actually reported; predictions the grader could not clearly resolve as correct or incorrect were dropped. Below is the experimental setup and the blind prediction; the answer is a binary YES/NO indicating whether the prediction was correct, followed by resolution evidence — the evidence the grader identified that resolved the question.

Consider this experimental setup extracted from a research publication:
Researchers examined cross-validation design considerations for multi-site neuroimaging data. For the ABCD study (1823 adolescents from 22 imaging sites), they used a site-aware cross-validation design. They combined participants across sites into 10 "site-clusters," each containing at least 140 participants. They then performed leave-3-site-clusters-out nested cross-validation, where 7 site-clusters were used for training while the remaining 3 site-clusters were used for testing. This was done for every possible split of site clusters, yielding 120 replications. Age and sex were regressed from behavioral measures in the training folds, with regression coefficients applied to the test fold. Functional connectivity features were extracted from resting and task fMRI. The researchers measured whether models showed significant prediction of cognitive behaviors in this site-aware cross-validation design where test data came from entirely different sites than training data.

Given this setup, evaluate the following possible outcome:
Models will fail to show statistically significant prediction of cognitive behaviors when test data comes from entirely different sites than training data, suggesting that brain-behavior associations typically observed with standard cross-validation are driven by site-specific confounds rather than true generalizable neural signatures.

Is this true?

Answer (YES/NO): NO